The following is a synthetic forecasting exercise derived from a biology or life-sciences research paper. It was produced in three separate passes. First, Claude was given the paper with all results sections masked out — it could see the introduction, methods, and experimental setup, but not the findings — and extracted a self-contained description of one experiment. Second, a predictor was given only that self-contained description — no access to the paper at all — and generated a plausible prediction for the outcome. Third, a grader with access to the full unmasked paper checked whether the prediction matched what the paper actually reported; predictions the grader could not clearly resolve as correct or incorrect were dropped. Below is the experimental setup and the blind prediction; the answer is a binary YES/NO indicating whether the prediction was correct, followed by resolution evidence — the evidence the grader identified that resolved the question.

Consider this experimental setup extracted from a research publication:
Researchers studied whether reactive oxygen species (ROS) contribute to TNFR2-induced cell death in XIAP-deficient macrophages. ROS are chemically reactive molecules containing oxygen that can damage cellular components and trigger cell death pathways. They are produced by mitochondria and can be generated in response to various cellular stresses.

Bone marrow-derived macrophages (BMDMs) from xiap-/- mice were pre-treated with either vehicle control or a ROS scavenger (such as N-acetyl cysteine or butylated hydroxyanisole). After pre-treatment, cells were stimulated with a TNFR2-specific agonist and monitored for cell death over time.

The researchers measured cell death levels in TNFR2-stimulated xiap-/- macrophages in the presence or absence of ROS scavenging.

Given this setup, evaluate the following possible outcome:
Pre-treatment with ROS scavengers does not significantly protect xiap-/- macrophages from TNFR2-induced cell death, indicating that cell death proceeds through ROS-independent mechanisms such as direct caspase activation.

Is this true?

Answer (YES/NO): NO